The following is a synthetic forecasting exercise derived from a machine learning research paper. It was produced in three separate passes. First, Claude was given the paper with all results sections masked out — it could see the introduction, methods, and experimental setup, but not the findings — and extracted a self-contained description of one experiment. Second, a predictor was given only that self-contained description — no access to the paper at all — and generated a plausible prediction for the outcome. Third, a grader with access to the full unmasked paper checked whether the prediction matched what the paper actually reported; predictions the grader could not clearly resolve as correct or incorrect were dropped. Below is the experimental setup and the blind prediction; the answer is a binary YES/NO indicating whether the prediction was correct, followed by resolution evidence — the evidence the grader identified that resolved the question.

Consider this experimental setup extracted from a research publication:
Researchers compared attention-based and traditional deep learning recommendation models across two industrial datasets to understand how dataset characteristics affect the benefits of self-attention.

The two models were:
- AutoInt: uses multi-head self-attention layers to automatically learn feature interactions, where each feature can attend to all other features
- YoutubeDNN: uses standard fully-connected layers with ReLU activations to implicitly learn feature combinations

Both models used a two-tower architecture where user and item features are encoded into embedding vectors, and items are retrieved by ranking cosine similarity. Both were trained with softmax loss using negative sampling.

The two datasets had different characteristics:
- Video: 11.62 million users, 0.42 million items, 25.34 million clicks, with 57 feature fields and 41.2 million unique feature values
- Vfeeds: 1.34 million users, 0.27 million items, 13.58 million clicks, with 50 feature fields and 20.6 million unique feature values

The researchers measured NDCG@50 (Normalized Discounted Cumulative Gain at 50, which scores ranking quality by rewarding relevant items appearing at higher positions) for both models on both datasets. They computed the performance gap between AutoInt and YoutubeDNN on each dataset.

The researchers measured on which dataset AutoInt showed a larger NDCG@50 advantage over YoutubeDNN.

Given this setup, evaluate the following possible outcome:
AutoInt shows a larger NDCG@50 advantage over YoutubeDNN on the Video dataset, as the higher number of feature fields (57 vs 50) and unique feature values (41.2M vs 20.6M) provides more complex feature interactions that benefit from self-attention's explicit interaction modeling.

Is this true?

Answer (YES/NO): YES